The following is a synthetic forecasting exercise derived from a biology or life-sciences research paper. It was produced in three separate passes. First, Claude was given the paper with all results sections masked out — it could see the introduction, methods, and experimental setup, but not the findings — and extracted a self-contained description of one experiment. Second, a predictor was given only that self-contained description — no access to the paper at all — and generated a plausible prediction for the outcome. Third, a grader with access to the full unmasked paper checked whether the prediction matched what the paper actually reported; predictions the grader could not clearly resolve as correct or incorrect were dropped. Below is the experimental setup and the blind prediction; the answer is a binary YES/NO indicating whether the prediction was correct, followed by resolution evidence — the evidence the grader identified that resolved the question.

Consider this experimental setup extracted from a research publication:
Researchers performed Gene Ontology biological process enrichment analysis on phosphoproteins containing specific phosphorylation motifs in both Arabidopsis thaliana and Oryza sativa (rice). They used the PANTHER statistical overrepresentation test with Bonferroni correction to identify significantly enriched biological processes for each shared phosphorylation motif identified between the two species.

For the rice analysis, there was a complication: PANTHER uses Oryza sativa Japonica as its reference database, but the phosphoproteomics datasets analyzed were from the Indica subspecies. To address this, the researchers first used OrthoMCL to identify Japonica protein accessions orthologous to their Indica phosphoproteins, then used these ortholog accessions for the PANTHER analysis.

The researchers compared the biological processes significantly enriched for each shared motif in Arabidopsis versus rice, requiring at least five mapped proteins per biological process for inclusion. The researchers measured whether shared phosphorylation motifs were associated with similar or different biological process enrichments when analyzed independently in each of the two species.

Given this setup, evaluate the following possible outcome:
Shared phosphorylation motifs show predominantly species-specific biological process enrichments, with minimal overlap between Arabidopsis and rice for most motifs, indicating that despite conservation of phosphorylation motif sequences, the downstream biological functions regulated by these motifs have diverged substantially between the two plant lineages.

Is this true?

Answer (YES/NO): NO